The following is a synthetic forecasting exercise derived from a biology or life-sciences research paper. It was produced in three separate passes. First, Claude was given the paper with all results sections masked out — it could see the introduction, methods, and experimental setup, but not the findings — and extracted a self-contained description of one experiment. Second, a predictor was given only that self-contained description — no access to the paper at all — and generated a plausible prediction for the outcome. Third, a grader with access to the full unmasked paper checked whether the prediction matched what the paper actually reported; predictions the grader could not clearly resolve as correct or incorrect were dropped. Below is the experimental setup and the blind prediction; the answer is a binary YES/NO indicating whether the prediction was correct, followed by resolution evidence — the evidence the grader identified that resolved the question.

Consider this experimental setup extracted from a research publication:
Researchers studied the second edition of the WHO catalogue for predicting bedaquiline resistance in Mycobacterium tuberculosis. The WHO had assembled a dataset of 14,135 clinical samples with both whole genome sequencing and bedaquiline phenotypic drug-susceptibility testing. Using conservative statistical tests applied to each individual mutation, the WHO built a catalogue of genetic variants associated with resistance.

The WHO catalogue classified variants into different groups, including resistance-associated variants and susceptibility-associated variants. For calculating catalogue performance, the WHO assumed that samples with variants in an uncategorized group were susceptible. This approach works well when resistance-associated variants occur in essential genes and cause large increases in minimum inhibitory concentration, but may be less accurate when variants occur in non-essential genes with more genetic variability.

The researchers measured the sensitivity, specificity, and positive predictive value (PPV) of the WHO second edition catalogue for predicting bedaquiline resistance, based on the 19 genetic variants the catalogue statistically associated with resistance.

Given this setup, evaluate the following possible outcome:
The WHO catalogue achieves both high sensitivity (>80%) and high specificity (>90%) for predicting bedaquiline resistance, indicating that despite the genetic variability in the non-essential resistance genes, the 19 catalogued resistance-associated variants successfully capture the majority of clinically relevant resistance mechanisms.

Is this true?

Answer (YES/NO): NO